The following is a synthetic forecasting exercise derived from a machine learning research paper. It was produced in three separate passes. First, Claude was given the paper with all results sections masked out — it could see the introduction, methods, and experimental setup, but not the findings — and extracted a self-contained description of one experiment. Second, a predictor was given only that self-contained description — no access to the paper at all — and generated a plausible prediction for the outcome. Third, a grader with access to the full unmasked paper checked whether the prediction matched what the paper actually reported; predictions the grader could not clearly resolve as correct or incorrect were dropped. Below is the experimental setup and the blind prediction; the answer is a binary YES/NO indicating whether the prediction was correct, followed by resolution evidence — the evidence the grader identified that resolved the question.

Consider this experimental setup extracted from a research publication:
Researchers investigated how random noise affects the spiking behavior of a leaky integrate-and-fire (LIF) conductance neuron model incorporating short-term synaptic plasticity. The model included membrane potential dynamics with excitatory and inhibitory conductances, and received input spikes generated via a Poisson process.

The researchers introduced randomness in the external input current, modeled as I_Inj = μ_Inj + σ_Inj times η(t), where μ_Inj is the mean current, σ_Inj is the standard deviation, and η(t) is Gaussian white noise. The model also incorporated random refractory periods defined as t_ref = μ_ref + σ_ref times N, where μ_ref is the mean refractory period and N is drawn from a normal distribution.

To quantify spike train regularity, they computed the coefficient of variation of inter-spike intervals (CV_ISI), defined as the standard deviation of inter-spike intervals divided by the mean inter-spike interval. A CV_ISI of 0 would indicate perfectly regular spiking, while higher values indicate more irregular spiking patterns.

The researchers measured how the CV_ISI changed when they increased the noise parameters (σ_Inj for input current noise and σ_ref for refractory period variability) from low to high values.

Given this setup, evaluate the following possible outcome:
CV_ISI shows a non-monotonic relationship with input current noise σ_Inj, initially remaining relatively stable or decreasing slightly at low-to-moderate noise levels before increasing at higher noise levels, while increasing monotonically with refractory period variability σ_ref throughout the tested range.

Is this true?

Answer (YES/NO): NO